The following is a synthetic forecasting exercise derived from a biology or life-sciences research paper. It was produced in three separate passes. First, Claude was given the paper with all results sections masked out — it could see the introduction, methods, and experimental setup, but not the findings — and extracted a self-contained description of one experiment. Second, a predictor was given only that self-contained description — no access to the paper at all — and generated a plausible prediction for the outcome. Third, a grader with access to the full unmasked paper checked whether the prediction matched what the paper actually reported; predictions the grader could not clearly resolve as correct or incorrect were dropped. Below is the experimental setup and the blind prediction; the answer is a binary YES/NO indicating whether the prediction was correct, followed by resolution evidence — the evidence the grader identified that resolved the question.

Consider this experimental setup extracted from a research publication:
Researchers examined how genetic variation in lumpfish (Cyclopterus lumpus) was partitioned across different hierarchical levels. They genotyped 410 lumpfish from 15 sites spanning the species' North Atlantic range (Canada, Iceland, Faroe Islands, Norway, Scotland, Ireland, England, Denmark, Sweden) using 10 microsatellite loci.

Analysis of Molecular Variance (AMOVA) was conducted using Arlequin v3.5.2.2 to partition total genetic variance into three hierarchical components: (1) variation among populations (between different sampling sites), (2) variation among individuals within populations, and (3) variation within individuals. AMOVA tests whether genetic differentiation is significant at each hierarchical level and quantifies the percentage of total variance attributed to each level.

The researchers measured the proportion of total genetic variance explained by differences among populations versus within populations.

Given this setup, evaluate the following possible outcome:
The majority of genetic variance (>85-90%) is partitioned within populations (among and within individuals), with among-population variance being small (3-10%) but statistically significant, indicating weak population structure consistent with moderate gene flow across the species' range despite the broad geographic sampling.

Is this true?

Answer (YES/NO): NO